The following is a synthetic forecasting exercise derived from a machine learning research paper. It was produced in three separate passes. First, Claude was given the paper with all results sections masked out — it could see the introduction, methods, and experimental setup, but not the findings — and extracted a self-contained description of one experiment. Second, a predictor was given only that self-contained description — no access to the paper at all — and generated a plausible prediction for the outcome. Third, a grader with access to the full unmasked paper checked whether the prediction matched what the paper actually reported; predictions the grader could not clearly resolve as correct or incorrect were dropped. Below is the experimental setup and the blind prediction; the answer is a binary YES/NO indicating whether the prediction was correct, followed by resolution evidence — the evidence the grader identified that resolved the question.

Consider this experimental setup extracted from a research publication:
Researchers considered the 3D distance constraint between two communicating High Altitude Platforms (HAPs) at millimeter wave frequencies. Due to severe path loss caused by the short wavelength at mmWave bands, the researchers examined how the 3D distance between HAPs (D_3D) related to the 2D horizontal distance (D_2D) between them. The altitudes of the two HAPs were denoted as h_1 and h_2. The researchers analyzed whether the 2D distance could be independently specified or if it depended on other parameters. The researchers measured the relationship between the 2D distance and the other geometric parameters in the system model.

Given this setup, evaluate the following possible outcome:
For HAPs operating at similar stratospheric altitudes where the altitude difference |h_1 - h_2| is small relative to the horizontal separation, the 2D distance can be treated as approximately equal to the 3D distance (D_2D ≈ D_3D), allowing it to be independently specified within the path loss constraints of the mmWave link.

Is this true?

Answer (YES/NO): NO